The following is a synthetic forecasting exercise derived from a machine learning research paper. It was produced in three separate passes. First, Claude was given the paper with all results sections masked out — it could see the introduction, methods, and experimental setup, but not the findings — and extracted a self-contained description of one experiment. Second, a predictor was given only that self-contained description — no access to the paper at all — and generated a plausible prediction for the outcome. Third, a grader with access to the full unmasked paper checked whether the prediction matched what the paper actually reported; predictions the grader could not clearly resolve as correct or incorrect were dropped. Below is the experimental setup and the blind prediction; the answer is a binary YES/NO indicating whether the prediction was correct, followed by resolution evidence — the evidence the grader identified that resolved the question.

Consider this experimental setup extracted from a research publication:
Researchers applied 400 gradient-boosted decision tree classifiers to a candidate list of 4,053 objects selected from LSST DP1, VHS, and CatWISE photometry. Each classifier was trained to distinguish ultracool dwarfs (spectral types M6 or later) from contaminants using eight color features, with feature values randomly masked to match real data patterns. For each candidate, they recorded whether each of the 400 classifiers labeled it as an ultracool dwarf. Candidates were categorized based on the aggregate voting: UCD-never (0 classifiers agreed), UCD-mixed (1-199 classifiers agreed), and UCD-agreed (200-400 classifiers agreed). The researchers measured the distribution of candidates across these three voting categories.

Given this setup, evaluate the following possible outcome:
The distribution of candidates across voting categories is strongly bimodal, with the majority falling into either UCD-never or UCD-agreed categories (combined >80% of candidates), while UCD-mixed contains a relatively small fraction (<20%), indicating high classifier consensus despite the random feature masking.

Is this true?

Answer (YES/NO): YES